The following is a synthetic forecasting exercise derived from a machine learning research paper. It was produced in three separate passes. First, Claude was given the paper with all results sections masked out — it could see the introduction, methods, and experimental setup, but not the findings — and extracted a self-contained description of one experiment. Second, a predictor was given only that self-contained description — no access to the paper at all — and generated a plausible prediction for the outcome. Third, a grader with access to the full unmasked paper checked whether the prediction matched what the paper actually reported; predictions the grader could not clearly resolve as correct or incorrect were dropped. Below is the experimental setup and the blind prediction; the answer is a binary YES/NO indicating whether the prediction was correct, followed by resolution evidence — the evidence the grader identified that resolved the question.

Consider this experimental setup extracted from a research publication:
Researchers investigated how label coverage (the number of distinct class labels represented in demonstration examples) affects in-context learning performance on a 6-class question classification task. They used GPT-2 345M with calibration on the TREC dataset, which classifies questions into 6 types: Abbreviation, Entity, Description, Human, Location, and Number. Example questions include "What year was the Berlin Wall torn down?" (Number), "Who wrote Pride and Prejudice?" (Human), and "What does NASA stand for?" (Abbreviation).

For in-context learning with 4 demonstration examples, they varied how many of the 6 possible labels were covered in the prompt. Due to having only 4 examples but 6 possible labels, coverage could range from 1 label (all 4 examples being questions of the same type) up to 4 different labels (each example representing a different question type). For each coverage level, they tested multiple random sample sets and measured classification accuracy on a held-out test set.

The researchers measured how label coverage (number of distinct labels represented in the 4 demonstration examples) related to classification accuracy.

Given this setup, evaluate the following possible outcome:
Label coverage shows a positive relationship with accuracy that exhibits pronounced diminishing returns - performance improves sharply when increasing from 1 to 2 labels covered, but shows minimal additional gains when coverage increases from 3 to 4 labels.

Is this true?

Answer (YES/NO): NO